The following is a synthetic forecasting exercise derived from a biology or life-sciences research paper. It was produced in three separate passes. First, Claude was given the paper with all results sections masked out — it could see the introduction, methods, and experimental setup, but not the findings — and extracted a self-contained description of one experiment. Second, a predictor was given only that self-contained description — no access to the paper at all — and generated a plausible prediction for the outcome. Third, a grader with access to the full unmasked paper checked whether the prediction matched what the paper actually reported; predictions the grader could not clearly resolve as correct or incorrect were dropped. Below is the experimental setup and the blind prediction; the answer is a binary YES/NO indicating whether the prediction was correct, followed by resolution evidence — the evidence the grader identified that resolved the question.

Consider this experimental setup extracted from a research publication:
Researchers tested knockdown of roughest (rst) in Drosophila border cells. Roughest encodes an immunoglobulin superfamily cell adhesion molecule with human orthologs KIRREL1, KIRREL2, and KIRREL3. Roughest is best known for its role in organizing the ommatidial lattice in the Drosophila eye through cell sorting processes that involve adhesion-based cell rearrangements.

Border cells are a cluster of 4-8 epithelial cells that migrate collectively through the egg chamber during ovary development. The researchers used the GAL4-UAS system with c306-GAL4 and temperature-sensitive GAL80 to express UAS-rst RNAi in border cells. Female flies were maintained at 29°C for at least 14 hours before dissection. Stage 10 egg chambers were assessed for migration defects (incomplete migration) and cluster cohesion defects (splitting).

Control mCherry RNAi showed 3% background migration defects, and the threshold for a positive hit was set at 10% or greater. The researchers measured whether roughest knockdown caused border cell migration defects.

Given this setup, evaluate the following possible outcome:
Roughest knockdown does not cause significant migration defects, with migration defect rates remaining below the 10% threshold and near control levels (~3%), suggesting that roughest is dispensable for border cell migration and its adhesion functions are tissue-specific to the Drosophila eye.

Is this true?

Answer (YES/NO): NO